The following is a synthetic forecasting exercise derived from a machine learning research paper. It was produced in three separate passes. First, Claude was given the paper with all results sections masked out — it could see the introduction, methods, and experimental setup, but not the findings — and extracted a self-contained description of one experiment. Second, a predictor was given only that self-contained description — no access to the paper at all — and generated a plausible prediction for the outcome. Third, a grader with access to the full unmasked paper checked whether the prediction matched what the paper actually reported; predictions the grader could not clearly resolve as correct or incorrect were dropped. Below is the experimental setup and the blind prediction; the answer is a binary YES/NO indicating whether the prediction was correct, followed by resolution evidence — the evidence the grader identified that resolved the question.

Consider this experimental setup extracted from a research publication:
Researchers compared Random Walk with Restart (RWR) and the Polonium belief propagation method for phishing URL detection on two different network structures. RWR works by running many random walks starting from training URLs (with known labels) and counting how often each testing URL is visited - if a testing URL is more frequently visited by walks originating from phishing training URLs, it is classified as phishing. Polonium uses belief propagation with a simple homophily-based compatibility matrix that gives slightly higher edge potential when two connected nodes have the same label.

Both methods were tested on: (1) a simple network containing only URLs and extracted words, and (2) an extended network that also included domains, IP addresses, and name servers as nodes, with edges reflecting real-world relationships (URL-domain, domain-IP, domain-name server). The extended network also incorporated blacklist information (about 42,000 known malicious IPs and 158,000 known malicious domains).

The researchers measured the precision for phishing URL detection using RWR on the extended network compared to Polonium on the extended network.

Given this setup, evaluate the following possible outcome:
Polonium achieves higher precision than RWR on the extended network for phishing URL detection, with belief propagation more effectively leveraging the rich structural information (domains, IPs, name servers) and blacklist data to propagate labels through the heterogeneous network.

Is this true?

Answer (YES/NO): NO